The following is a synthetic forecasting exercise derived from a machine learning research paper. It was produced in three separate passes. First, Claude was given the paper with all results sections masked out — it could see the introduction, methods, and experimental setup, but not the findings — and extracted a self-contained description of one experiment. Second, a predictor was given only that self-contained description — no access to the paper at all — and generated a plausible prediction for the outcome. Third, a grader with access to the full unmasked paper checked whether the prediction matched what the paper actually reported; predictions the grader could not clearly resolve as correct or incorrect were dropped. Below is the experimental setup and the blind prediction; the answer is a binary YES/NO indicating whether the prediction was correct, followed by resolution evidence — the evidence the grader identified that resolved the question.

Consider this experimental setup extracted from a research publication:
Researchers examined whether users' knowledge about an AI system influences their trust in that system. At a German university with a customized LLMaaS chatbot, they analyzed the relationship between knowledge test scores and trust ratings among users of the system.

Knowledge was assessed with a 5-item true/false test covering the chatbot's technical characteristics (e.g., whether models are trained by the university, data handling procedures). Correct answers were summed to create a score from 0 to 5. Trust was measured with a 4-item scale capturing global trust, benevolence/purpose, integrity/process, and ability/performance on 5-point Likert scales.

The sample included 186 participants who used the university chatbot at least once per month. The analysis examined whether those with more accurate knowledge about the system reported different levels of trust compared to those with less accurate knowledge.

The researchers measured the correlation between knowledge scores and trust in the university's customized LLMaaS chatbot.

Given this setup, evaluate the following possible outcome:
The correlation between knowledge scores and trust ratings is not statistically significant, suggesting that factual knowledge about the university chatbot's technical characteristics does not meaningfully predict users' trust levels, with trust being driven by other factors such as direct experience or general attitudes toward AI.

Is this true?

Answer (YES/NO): YES